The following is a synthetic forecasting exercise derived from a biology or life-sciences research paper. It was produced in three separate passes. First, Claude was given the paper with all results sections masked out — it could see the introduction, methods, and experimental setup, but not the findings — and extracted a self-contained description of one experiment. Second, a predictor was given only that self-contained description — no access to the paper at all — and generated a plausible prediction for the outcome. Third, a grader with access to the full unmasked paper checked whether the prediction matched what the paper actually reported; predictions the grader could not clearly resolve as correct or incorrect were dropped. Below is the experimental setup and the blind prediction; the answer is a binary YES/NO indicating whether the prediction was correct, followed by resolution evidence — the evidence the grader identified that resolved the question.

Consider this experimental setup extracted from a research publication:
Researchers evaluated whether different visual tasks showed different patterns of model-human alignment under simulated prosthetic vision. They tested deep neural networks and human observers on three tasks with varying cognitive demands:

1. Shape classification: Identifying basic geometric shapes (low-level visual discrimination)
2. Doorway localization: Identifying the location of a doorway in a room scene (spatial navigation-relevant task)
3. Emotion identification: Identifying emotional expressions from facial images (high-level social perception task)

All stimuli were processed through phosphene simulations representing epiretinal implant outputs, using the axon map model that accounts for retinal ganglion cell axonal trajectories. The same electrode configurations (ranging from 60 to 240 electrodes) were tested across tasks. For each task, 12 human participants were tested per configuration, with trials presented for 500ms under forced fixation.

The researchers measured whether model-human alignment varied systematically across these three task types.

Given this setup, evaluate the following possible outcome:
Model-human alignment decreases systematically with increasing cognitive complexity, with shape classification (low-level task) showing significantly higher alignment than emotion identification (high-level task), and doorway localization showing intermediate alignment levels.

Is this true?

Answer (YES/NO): NO